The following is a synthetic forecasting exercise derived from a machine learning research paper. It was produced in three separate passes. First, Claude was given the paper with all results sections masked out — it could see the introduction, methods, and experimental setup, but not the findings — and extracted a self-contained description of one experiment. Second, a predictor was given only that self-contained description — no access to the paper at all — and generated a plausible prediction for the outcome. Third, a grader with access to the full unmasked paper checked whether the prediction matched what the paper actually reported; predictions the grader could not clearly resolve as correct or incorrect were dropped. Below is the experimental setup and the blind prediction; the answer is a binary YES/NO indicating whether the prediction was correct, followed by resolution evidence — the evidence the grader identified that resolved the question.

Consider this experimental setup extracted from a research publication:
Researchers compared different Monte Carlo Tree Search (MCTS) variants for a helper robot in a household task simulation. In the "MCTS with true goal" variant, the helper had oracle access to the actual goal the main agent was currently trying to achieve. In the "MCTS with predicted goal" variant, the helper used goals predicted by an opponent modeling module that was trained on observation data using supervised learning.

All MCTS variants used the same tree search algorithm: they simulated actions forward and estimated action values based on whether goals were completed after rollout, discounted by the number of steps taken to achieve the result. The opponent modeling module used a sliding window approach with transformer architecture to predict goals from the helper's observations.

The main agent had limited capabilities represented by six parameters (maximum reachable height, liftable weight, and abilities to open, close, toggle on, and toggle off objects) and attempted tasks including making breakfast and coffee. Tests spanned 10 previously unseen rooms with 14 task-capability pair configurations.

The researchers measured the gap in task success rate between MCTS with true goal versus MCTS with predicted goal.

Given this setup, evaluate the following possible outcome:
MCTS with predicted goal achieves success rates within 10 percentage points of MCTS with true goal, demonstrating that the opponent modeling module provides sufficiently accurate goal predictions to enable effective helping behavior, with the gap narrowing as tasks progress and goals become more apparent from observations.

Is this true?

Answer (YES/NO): NO